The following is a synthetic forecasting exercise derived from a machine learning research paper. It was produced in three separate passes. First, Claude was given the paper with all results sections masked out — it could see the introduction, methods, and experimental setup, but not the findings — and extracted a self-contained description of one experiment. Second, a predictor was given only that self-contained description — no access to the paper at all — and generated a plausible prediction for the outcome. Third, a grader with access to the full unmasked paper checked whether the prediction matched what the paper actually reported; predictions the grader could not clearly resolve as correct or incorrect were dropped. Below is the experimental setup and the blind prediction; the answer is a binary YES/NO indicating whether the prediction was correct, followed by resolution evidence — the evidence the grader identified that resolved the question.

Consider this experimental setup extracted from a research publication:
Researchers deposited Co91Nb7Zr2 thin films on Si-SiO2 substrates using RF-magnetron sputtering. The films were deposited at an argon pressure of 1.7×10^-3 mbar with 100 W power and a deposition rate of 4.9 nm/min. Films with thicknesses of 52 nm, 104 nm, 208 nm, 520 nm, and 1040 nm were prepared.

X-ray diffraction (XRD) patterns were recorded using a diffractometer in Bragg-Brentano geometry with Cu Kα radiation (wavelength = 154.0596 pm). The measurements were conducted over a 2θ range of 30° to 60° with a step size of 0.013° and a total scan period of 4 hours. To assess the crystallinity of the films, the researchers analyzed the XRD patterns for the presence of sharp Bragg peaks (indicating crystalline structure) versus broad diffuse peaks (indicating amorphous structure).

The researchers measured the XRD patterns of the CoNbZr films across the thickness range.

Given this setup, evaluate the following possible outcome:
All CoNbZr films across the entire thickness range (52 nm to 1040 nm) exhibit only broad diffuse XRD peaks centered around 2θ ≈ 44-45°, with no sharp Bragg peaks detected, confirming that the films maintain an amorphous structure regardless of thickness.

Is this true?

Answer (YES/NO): YES